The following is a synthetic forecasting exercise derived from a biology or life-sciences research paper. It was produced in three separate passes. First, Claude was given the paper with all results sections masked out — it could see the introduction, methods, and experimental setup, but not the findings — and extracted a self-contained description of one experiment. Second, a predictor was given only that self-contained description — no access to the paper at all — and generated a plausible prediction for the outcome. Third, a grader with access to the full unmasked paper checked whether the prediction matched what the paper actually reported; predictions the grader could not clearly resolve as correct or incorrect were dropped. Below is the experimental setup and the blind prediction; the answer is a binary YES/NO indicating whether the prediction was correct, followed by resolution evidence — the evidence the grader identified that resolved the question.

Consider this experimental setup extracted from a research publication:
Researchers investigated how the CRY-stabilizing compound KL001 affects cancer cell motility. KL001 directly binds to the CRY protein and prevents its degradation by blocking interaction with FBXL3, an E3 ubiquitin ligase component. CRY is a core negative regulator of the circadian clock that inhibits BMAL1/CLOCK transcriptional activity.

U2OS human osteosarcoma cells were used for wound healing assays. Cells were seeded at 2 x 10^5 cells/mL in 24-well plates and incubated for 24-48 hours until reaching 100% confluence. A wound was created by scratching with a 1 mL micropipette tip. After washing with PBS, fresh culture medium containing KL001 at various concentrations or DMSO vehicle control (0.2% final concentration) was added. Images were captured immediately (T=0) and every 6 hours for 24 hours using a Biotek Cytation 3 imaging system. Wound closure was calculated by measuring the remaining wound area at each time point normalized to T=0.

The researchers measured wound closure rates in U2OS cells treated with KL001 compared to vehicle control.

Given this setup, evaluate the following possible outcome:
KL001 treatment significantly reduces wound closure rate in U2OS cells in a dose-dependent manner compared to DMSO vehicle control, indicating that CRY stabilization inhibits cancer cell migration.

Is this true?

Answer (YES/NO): NO